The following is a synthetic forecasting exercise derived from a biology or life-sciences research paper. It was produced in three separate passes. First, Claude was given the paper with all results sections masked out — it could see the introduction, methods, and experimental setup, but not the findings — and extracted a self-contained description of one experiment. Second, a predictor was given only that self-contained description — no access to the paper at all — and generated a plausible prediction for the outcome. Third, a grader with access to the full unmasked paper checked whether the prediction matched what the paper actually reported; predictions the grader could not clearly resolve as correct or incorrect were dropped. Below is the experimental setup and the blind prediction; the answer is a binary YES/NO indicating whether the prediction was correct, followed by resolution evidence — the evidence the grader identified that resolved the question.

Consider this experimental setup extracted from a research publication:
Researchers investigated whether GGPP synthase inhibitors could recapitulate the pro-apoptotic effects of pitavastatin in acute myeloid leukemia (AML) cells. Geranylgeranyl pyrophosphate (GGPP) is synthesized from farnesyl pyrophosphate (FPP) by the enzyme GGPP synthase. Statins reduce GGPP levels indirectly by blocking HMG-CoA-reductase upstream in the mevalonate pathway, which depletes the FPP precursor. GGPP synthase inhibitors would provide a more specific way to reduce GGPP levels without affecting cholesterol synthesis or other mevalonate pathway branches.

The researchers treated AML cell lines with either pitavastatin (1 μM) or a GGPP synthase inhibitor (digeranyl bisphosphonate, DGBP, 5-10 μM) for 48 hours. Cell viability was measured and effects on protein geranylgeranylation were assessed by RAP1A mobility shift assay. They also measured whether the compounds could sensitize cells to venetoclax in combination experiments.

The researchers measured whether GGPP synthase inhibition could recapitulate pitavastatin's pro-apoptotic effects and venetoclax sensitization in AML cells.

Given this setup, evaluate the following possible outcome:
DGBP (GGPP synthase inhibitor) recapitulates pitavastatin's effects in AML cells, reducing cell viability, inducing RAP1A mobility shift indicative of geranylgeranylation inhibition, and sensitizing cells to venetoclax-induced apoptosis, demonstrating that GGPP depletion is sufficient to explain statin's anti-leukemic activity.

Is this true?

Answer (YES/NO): NO